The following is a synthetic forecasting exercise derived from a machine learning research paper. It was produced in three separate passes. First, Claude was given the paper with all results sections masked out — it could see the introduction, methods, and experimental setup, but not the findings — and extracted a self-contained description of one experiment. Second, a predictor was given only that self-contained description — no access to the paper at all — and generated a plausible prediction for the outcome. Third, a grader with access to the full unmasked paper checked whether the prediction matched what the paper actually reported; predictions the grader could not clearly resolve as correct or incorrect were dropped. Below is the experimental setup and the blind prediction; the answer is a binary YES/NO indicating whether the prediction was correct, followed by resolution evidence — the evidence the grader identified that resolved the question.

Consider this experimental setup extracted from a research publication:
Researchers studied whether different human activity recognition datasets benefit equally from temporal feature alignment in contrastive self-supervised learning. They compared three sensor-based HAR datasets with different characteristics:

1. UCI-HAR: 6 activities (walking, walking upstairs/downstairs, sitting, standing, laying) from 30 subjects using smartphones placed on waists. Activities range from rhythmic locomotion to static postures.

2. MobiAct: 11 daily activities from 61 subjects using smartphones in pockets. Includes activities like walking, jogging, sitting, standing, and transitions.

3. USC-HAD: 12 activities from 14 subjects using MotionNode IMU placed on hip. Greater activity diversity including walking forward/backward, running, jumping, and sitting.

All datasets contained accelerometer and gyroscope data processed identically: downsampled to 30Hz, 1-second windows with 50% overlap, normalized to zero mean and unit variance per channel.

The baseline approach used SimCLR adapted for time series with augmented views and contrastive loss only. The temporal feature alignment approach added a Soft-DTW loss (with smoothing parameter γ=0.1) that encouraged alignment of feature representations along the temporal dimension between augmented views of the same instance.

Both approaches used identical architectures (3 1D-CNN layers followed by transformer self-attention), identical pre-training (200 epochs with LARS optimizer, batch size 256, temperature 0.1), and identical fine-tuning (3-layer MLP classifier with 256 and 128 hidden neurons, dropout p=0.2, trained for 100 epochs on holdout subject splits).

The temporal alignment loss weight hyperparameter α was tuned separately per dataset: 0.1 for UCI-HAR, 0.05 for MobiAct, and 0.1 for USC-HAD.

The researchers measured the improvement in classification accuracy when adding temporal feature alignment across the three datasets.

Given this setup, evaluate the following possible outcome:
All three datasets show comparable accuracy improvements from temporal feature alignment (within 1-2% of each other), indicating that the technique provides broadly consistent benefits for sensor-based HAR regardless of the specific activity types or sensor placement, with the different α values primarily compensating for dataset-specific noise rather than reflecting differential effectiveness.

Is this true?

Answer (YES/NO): YES